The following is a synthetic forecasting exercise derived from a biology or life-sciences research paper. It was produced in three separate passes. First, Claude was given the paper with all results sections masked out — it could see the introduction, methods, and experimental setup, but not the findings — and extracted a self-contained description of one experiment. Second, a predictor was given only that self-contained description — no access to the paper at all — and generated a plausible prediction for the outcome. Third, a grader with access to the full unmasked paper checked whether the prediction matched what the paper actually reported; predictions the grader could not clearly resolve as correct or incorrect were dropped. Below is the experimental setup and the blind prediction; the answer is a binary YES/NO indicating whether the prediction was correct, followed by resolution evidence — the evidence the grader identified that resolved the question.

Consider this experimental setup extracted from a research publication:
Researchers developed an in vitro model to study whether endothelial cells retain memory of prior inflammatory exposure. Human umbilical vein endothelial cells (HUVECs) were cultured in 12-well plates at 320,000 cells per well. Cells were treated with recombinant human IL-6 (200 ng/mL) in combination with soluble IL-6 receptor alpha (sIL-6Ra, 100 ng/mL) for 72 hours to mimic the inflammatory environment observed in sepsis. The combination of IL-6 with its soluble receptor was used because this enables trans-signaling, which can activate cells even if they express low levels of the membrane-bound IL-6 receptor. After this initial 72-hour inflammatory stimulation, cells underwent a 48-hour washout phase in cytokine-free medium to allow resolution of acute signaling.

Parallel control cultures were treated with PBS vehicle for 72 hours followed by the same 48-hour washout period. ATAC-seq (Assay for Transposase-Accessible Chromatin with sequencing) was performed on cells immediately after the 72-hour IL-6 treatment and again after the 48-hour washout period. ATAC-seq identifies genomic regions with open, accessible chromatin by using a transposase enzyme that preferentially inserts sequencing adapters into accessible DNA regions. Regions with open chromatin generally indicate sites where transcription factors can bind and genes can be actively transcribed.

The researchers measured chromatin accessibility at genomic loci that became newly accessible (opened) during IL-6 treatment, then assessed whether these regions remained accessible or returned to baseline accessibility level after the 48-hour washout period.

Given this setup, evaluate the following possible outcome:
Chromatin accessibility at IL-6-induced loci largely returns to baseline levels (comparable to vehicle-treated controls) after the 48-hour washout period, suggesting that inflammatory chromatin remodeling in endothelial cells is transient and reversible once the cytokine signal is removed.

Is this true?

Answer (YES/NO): NO